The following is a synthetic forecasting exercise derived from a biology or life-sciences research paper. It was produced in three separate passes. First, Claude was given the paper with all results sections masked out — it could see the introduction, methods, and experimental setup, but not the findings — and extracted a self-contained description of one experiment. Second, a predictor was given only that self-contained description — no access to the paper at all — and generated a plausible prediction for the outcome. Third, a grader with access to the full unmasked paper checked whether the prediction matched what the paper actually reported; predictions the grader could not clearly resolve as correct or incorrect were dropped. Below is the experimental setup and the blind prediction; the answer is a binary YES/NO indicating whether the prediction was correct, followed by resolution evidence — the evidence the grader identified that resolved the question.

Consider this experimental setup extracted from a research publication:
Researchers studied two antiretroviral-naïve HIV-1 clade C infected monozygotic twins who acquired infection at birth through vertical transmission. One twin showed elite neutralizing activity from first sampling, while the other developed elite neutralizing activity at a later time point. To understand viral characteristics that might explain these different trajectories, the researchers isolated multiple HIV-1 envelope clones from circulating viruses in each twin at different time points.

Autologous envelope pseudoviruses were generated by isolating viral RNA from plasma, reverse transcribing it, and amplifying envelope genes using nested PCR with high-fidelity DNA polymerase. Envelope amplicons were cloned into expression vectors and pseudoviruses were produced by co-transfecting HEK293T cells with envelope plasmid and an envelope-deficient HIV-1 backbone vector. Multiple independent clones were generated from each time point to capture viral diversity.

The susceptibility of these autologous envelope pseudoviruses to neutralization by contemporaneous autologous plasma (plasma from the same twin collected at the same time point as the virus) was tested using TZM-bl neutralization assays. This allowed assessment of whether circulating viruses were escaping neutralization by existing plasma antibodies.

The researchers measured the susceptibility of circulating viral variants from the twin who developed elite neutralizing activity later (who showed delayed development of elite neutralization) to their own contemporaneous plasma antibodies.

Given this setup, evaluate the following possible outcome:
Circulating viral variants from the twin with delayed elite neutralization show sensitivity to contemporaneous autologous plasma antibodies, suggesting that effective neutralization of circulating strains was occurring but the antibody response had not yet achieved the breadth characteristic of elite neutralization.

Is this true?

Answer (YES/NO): NO